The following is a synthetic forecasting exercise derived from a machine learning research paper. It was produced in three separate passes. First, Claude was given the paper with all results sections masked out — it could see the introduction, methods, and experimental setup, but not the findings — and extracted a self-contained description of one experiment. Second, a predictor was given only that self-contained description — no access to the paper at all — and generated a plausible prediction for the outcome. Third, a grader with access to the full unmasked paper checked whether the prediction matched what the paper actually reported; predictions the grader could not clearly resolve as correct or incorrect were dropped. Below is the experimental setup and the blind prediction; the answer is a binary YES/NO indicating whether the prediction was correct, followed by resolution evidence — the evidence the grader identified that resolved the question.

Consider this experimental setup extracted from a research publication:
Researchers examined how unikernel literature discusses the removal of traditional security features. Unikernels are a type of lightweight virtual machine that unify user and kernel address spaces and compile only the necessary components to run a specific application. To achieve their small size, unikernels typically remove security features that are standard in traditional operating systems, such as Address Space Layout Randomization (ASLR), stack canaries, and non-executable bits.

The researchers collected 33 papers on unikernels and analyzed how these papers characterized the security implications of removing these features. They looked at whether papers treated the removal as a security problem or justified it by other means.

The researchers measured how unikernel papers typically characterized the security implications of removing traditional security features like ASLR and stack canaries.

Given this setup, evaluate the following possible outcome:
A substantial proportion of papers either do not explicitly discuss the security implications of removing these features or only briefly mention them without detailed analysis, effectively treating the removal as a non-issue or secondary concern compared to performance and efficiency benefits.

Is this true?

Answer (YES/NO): NO